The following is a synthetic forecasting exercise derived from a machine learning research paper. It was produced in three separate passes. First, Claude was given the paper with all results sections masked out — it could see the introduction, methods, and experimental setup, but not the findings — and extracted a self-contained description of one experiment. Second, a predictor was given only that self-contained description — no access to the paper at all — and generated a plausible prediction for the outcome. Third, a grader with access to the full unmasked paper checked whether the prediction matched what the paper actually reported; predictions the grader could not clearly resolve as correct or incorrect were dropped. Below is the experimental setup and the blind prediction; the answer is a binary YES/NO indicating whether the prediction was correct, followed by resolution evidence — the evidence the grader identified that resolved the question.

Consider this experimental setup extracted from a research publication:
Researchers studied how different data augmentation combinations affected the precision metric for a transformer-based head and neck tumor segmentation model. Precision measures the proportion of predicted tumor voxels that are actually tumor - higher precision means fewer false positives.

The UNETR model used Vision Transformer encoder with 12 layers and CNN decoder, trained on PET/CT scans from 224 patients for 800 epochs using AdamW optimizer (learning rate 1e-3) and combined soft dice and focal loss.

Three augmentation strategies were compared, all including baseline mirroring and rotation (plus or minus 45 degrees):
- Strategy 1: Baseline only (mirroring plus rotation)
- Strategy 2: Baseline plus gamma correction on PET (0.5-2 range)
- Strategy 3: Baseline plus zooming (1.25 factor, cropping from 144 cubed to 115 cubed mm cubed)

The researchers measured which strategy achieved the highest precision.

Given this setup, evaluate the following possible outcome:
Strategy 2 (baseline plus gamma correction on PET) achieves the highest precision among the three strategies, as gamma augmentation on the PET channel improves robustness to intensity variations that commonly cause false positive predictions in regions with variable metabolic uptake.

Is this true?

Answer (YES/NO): YES